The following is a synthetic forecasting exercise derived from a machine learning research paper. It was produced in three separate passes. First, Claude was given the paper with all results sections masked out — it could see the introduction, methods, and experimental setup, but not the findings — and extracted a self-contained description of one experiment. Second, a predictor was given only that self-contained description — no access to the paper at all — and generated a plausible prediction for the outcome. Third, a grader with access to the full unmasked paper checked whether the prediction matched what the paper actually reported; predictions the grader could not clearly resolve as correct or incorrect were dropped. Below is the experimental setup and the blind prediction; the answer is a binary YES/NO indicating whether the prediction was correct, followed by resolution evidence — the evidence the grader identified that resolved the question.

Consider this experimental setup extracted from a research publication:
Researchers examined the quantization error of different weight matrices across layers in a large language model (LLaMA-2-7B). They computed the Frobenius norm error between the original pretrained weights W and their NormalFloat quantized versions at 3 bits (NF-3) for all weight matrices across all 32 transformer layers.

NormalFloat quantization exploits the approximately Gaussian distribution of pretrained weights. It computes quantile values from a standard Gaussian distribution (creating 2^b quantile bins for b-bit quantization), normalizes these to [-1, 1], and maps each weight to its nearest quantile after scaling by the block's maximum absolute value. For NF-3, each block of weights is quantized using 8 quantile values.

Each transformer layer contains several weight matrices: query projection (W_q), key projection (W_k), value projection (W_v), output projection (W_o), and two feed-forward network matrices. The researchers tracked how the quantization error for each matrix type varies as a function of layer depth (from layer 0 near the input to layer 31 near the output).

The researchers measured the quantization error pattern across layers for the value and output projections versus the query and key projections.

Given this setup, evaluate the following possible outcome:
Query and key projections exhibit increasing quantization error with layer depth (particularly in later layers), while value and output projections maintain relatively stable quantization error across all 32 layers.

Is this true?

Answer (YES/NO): NO